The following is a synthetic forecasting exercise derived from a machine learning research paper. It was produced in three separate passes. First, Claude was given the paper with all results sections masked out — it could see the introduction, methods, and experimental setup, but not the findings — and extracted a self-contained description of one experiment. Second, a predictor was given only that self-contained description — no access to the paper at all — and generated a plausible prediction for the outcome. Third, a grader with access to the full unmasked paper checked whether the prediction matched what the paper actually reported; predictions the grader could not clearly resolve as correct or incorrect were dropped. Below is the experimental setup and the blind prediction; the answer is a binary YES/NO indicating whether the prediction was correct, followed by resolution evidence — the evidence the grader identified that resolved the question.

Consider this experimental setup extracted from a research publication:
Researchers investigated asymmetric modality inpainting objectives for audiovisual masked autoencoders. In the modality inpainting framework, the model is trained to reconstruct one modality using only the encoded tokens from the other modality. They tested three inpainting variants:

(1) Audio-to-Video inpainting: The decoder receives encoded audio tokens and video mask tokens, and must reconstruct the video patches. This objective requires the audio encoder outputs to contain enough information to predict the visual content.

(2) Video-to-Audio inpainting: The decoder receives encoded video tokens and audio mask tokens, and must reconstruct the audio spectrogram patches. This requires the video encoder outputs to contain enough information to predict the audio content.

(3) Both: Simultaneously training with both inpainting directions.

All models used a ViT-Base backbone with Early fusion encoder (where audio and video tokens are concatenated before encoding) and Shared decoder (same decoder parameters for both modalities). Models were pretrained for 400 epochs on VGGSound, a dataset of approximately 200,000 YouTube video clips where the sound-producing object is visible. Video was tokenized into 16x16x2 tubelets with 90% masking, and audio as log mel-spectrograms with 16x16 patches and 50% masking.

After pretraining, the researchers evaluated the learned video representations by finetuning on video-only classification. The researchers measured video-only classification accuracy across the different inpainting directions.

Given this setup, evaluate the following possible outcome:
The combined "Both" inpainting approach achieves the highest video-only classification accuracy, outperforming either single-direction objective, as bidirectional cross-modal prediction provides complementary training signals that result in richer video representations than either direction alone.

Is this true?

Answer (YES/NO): NO